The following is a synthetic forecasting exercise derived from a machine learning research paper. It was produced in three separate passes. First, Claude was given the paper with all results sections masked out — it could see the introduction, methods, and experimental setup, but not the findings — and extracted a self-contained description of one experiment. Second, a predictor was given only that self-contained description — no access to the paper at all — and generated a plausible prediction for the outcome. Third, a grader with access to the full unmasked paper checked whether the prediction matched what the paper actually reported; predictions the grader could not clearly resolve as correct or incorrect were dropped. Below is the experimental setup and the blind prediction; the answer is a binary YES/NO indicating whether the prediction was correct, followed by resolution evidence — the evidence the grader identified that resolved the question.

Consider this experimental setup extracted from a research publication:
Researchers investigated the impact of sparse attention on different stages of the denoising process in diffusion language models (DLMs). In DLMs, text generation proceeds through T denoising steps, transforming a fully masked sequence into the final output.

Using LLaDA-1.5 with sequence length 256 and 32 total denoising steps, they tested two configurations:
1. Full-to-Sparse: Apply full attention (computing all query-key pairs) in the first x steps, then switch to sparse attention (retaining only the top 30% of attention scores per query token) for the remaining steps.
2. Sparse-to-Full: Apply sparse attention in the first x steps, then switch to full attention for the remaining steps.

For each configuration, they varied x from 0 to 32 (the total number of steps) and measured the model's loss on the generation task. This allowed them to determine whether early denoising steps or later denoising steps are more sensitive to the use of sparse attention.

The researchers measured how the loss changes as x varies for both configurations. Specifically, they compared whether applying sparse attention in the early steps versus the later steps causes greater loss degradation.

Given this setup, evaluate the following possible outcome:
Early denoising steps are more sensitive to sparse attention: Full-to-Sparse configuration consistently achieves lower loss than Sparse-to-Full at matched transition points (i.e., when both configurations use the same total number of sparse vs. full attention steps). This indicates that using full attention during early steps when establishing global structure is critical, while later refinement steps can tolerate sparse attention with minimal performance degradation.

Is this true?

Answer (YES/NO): YES